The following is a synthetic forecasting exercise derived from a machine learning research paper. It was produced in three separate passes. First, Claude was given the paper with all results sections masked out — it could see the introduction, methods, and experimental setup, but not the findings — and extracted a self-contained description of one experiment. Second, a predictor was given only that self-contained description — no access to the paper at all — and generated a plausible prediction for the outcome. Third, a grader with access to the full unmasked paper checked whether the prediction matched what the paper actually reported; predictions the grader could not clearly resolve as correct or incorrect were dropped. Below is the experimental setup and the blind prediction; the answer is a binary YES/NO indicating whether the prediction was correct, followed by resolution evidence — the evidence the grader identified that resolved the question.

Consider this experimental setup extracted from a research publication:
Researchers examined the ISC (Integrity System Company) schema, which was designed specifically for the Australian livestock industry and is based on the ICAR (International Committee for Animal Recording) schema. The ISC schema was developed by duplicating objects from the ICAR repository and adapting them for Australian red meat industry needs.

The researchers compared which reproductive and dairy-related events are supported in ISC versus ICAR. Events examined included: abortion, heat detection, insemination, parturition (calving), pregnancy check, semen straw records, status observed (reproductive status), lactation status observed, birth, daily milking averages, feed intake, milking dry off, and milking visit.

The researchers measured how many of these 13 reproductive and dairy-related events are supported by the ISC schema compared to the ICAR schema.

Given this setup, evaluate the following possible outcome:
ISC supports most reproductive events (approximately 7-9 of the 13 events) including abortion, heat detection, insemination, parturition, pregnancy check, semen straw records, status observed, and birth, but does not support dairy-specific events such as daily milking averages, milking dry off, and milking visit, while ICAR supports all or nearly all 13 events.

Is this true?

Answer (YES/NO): NO